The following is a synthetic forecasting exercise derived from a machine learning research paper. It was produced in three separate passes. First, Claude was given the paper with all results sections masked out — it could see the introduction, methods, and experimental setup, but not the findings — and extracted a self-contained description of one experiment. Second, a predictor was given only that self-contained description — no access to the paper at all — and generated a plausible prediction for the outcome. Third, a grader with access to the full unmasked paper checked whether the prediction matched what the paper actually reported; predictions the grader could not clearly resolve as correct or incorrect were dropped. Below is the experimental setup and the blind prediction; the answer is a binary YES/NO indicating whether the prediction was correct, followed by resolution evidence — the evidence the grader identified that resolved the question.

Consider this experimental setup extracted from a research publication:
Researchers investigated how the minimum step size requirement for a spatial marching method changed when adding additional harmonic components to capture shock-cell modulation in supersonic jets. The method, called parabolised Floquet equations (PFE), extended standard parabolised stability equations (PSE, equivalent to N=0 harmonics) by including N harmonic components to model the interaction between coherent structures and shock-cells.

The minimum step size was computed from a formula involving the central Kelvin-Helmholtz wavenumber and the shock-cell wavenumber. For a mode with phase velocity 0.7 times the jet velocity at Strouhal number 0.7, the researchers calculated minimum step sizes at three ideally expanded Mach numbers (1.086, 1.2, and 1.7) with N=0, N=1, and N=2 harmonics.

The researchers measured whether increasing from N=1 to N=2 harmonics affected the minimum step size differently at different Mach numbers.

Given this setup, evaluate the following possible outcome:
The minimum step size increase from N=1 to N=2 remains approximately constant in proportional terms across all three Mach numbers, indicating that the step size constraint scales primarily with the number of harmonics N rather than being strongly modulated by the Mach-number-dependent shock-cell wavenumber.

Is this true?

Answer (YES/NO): NO